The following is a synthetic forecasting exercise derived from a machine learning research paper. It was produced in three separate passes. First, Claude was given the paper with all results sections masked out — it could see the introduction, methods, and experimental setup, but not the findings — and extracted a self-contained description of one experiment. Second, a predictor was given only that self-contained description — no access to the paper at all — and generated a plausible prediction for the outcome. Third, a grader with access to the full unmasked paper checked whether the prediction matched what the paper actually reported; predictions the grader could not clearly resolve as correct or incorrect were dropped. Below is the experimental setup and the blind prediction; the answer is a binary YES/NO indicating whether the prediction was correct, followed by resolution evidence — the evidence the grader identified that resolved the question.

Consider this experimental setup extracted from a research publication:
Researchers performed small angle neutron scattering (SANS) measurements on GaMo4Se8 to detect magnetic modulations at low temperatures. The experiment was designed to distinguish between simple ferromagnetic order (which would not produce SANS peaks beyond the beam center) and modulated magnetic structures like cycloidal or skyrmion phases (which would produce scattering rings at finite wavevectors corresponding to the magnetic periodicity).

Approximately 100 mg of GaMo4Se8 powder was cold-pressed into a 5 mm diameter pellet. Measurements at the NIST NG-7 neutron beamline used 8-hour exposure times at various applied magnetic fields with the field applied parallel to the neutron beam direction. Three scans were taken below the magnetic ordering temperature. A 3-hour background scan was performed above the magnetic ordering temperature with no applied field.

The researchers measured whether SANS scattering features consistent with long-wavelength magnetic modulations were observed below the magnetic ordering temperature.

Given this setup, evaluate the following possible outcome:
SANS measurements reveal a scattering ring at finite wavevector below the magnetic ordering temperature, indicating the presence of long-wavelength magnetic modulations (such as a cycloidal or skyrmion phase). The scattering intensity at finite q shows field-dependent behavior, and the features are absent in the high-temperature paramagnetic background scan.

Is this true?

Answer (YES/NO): YES